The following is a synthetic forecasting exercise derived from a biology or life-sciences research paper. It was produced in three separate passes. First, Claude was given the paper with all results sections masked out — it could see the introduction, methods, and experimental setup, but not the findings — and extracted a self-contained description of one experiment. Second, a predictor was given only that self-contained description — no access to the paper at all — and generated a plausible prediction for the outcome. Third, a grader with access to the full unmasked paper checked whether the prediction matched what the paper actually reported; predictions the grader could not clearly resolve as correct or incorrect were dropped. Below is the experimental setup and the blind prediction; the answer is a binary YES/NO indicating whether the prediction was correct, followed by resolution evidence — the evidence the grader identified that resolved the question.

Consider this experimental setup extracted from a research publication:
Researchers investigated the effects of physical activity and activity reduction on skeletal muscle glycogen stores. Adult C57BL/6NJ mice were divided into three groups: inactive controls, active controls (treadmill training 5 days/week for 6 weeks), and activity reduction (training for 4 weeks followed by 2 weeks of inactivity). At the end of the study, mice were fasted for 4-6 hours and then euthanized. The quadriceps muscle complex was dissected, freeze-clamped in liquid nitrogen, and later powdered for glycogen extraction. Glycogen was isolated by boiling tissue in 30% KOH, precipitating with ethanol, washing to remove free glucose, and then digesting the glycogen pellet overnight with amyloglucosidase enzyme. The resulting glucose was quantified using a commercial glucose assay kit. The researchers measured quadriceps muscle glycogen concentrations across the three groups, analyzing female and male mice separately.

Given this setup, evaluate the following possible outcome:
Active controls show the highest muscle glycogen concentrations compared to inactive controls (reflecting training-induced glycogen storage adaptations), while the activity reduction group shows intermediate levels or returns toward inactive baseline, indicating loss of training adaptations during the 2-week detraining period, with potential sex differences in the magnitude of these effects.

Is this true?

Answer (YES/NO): NO